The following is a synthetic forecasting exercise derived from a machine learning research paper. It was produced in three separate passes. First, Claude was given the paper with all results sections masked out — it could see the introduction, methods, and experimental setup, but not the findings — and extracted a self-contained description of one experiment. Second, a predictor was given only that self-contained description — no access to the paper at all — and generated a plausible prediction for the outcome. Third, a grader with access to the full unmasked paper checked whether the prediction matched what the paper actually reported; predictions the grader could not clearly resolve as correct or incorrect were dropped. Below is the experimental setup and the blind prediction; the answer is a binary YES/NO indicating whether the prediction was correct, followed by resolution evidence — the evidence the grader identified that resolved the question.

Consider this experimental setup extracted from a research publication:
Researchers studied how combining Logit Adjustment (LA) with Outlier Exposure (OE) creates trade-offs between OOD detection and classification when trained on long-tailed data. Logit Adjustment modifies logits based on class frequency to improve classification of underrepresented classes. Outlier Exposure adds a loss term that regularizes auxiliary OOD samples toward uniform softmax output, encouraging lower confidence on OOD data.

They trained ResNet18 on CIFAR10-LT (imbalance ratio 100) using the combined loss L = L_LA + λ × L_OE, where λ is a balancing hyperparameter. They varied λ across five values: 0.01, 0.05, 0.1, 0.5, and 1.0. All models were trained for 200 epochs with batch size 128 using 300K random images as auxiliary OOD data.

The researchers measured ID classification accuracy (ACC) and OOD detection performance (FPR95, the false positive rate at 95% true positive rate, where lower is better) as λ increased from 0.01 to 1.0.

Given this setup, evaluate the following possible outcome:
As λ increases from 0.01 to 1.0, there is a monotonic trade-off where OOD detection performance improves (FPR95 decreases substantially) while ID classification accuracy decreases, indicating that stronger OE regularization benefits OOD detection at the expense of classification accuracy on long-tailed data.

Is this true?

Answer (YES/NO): YES